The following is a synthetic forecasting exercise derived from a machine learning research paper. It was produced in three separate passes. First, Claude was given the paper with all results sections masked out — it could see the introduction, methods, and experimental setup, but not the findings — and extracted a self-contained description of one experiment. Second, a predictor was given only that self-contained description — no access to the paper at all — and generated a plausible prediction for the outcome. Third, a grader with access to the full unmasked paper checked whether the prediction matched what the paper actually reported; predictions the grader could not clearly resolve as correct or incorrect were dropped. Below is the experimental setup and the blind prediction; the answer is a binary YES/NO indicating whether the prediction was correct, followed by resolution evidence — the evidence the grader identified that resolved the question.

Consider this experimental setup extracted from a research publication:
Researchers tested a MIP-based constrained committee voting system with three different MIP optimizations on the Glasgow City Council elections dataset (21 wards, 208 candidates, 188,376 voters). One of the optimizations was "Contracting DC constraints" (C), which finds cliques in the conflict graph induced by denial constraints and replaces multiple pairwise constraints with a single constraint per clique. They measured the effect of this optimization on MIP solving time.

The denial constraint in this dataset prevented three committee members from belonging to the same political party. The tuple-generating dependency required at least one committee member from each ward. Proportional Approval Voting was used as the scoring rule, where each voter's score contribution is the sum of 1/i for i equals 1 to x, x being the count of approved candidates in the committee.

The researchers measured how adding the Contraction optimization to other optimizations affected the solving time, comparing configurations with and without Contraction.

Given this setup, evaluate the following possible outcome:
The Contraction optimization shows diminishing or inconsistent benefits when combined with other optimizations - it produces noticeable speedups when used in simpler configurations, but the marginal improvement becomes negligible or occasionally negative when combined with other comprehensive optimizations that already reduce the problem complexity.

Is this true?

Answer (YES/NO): NO